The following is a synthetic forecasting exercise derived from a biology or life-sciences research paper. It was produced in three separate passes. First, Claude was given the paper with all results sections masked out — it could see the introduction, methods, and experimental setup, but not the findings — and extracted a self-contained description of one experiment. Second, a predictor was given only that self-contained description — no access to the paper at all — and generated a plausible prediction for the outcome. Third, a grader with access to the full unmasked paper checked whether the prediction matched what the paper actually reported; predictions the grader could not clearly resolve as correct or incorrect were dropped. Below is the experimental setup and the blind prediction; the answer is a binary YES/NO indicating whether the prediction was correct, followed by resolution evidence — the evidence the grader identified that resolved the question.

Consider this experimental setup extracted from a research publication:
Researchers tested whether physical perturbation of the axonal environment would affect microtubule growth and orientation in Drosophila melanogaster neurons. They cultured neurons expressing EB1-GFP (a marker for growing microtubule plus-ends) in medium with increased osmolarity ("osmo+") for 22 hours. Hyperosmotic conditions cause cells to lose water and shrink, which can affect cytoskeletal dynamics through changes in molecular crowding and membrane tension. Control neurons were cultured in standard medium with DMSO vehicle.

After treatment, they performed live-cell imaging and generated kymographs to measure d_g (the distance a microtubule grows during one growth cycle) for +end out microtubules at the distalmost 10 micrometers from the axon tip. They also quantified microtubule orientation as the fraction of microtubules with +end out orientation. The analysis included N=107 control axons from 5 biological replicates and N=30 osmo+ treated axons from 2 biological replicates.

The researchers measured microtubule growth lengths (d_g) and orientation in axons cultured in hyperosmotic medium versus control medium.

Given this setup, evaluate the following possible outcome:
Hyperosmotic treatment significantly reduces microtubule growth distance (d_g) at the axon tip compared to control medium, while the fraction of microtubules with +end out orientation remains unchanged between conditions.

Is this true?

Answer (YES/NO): NO